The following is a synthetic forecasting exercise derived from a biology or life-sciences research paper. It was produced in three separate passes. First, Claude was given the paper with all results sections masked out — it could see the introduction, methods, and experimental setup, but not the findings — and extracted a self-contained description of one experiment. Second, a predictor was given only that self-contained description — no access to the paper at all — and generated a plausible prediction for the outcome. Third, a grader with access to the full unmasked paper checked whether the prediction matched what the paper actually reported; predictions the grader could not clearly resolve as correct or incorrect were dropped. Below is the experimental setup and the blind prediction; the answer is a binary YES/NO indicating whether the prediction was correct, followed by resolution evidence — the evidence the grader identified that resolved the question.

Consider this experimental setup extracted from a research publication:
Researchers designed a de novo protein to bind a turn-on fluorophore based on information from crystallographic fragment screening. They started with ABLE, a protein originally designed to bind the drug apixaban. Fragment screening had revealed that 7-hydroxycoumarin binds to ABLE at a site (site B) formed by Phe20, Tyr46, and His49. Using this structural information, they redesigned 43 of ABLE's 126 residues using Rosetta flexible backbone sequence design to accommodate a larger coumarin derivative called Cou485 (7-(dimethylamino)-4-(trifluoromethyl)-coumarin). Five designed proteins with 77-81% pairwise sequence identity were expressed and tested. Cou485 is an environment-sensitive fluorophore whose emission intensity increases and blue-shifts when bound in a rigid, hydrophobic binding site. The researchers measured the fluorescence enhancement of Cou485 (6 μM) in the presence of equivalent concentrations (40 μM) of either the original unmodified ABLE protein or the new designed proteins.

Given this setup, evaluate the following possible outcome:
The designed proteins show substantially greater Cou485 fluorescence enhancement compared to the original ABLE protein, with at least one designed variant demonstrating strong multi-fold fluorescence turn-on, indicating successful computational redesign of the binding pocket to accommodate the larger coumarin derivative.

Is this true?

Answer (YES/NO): YES